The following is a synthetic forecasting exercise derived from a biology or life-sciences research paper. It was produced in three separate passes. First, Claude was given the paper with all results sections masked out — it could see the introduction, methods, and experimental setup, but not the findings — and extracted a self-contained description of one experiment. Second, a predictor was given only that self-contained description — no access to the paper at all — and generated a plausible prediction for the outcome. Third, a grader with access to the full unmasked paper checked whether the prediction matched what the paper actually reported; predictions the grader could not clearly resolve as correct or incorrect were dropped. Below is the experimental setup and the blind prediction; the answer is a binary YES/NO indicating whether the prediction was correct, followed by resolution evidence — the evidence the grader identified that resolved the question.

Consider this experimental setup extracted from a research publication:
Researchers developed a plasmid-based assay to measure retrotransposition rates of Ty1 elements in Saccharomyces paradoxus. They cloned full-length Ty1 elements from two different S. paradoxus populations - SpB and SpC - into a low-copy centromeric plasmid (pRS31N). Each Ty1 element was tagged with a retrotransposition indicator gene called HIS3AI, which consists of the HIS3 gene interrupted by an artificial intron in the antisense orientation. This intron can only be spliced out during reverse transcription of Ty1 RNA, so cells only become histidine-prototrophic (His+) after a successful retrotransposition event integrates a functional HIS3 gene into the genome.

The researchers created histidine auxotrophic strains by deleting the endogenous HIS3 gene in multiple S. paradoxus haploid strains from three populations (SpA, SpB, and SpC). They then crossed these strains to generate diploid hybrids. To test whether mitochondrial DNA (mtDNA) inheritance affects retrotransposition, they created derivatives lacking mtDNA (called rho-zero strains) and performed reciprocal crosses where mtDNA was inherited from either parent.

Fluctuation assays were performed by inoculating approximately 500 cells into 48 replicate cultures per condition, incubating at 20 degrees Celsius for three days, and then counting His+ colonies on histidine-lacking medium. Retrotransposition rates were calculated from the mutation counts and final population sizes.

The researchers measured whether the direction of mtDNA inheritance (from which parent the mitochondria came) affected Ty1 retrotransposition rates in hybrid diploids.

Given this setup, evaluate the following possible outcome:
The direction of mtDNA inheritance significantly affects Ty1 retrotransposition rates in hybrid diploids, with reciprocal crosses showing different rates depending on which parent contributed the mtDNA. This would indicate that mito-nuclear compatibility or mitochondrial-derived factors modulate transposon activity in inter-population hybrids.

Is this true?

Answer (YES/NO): YES